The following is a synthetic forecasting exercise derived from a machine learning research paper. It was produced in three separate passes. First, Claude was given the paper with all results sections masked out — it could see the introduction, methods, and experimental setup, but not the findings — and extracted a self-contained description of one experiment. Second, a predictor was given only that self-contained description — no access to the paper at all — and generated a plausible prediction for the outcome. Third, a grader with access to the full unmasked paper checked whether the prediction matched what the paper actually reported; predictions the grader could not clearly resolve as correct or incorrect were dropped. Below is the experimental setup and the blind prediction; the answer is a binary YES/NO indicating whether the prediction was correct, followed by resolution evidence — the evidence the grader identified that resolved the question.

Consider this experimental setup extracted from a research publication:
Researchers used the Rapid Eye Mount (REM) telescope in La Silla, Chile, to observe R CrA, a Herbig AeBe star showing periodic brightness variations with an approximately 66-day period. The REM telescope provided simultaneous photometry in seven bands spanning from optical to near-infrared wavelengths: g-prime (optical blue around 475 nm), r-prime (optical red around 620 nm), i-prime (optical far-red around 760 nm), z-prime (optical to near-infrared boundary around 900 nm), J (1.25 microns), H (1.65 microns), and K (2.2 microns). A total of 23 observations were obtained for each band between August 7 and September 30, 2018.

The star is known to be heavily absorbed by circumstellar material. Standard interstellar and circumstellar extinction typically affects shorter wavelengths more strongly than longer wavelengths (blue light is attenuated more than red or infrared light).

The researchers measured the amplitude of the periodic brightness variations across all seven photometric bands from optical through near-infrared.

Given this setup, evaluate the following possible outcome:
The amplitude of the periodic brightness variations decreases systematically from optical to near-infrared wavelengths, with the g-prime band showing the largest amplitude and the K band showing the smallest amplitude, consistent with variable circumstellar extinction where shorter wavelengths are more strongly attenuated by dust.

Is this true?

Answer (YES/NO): NO